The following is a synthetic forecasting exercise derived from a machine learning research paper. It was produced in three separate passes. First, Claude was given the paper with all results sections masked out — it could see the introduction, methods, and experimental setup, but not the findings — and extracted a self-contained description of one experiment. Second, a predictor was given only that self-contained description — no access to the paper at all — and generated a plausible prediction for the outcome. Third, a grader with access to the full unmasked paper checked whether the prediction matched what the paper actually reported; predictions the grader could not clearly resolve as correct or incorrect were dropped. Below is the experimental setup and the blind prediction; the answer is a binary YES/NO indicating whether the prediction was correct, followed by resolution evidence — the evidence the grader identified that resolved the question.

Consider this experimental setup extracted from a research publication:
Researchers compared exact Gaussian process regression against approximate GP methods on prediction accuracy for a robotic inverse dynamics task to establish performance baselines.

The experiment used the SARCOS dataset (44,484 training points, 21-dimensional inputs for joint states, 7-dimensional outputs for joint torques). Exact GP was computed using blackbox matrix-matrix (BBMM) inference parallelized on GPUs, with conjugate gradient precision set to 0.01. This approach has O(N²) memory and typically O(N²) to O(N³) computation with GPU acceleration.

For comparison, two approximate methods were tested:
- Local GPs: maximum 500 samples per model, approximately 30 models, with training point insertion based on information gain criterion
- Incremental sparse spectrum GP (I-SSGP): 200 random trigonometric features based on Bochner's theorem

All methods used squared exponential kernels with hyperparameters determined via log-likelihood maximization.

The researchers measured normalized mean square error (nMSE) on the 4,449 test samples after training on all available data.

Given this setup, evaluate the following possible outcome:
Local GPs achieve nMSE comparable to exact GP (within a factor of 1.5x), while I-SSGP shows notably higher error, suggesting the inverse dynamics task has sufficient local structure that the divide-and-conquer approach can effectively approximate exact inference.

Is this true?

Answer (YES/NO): NO